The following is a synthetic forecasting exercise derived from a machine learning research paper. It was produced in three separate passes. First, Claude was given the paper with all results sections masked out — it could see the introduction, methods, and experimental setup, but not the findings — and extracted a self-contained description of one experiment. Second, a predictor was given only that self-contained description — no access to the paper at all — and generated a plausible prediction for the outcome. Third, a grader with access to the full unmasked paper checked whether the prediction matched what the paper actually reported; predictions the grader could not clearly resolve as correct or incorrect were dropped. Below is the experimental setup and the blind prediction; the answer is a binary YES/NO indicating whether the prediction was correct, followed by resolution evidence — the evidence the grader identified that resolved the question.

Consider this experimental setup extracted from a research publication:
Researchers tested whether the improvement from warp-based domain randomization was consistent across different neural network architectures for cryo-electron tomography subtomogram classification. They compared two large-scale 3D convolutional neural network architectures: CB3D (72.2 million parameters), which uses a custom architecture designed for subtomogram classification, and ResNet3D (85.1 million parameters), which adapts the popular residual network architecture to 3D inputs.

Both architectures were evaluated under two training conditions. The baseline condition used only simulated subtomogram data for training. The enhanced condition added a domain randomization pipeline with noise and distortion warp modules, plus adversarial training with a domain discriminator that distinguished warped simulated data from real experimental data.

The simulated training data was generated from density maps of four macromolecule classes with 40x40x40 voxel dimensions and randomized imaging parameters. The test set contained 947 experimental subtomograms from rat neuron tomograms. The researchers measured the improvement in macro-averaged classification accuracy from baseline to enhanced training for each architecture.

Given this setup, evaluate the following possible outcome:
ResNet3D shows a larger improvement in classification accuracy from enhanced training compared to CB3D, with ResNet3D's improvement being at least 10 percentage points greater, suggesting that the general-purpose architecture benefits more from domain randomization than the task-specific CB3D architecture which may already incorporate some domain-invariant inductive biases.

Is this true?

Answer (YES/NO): NO